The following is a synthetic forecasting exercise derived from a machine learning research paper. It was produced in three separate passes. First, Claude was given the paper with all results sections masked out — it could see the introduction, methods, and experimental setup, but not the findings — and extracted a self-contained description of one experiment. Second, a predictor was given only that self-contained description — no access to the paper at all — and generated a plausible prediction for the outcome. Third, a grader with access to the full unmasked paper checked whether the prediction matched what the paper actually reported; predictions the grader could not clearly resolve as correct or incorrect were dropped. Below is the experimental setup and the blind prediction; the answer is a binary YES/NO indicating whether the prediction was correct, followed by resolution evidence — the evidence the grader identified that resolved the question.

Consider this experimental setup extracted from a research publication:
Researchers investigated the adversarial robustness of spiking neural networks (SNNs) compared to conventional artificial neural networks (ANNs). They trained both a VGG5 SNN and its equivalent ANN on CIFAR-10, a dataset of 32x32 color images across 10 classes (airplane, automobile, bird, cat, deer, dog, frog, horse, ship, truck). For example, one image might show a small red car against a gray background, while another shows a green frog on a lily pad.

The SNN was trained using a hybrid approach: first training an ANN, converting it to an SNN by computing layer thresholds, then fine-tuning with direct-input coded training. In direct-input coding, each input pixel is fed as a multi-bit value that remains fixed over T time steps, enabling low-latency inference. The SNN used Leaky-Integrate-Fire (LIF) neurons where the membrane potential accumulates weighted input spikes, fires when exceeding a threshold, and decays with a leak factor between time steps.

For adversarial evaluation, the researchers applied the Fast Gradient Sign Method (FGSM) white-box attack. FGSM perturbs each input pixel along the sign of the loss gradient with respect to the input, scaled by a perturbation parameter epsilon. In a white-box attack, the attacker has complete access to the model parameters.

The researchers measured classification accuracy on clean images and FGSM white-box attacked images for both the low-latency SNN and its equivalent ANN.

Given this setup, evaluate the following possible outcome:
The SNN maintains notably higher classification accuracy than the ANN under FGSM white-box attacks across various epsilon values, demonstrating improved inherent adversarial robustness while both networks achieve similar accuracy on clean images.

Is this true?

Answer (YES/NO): NO